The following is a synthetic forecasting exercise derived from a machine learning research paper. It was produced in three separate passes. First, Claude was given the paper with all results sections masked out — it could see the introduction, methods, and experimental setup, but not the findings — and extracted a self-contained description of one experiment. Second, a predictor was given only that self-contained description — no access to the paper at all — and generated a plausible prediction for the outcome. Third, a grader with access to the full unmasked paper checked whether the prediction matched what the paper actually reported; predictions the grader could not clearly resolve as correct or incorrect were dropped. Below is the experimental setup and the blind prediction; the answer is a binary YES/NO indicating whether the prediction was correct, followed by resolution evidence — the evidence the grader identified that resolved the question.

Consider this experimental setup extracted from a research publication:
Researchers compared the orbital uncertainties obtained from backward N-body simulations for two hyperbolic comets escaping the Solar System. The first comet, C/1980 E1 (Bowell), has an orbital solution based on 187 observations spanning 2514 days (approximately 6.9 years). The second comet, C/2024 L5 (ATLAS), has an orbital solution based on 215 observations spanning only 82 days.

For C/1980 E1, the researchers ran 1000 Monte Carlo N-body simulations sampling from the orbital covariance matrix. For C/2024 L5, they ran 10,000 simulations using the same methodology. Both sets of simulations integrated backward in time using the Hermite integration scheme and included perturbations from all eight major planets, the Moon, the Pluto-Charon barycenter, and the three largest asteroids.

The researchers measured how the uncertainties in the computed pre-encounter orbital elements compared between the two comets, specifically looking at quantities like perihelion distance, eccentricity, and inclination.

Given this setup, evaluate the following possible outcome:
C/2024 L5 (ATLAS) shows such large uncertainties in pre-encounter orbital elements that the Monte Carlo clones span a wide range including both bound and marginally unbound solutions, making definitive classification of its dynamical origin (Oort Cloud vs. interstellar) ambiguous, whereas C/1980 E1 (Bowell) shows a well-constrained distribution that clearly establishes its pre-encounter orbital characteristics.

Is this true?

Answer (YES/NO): NO